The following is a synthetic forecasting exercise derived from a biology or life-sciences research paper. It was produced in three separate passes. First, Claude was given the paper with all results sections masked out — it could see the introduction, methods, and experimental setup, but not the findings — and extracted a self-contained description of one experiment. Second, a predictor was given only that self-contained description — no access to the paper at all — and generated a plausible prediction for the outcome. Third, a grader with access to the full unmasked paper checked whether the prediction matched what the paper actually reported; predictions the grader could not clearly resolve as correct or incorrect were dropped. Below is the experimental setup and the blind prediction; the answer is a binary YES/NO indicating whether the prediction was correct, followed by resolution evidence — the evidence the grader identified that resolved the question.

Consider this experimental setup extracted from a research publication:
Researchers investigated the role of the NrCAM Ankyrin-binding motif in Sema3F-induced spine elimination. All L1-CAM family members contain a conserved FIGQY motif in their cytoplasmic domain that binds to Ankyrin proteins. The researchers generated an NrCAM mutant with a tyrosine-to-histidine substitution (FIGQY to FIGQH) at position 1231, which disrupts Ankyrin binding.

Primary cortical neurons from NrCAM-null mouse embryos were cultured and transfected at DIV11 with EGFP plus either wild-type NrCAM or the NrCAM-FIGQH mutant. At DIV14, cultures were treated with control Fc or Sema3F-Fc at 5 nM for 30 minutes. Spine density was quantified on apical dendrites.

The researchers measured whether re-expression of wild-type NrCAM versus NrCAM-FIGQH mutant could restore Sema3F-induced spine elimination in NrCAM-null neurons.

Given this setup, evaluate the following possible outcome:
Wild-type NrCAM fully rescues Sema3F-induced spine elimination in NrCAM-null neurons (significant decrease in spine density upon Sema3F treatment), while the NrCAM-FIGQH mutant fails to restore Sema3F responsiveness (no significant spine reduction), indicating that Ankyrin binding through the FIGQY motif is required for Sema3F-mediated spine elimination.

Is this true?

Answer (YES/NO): YES